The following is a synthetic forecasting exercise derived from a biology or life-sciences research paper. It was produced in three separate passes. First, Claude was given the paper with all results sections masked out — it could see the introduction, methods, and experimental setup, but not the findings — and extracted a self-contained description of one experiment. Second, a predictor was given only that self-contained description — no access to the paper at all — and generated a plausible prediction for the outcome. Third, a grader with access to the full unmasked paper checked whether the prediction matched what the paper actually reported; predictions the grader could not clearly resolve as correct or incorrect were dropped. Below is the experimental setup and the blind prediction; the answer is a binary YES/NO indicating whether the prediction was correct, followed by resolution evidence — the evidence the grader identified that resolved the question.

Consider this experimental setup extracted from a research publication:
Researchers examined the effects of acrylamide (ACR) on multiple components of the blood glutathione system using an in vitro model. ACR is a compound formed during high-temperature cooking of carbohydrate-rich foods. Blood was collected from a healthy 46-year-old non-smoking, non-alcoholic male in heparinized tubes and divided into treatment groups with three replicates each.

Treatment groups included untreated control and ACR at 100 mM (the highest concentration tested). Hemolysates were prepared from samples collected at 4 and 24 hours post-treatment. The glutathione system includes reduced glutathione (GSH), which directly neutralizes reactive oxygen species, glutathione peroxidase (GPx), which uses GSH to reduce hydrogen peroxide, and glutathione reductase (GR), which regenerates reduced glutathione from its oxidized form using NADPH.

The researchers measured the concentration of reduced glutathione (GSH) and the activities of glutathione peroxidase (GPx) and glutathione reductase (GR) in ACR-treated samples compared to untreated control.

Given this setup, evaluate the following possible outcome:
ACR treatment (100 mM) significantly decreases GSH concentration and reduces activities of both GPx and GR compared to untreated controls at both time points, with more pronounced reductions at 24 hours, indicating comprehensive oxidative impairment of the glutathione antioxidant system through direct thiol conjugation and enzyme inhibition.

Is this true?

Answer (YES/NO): YES